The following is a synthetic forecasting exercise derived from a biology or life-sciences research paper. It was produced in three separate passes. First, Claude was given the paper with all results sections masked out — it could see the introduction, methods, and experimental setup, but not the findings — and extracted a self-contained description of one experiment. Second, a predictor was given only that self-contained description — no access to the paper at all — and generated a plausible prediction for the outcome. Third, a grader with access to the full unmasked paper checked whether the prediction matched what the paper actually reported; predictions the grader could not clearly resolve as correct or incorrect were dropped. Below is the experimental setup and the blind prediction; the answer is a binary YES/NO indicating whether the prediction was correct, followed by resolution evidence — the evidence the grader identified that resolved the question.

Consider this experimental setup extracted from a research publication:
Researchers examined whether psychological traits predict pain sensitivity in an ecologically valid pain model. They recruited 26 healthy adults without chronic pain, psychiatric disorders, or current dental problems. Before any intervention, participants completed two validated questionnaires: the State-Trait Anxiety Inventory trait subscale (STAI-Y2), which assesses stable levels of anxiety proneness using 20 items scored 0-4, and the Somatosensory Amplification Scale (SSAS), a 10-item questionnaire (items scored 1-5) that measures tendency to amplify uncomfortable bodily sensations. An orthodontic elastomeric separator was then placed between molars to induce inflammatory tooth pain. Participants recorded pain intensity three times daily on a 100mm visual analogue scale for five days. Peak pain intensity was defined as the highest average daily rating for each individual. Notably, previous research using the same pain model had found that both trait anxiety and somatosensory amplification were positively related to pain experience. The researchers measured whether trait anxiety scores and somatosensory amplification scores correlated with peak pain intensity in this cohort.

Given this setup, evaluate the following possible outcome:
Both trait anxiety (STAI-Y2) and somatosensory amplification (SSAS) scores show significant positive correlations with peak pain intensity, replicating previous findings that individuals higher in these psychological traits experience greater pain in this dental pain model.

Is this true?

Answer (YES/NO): NO